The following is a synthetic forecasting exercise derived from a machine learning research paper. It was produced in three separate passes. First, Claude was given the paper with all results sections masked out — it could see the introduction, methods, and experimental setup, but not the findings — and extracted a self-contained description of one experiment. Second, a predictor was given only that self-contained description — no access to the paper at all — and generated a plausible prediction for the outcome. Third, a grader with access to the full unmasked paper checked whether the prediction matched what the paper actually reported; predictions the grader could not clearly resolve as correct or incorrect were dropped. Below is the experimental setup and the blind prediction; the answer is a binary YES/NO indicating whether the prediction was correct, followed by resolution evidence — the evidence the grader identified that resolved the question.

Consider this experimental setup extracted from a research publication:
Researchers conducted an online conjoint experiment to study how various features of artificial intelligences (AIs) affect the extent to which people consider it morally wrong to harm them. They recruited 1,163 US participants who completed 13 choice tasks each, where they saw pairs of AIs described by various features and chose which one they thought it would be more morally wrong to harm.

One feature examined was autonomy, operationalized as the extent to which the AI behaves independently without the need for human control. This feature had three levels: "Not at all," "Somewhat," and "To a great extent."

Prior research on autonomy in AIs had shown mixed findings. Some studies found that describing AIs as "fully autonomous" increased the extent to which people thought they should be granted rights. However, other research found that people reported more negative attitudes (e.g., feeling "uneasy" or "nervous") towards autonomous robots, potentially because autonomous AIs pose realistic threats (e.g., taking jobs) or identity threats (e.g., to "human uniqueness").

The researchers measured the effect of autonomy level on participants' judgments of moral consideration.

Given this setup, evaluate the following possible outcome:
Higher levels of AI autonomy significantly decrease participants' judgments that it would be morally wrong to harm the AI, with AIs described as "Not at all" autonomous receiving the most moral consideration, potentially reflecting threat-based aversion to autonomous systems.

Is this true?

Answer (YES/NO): NO